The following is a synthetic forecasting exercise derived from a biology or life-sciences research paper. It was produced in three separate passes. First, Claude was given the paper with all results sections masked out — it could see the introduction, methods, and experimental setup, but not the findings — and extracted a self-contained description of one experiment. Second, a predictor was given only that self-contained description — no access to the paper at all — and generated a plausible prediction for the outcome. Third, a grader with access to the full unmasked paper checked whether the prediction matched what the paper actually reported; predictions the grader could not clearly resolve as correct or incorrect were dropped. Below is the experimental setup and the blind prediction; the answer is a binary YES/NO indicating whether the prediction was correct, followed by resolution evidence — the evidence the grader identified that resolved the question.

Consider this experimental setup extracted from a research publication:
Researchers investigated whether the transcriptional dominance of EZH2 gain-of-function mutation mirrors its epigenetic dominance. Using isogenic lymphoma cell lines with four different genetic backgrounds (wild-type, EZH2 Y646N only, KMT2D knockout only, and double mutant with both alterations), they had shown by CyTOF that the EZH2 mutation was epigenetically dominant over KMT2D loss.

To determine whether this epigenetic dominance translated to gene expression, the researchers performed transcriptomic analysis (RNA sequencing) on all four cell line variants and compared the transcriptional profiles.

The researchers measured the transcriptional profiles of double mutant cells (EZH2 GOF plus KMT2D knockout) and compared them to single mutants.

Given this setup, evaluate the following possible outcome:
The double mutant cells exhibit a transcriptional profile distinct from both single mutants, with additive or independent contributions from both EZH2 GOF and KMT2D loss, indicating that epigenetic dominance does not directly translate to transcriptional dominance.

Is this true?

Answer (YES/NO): NO